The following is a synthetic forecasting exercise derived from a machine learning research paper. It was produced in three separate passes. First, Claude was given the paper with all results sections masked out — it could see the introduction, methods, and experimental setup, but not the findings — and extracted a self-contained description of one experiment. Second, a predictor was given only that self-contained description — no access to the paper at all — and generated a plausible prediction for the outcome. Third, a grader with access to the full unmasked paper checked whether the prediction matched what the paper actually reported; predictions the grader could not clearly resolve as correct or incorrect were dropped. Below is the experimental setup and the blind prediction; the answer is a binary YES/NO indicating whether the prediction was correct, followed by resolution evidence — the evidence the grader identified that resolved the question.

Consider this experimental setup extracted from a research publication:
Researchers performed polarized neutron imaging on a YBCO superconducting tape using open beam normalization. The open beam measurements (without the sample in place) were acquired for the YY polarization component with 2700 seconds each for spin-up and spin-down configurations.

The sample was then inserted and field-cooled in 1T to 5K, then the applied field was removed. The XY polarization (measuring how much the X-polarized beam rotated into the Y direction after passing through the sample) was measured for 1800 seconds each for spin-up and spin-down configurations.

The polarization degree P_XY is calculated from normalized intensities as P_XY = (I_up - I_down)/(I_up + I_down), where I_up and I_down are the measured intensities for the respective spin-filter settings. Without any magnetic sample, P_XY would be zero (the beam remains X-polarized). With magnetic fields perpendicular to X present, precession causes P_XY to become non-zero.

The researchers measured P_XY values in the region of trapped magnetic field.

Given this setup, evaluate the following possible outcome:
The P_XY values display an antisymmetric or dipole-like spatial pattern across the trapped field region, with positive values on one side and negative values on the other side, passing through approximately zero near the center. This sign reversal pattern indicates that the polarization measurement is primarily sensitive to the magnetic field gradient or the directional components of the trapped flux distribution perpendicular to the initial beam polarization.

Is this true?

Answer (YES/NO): NO